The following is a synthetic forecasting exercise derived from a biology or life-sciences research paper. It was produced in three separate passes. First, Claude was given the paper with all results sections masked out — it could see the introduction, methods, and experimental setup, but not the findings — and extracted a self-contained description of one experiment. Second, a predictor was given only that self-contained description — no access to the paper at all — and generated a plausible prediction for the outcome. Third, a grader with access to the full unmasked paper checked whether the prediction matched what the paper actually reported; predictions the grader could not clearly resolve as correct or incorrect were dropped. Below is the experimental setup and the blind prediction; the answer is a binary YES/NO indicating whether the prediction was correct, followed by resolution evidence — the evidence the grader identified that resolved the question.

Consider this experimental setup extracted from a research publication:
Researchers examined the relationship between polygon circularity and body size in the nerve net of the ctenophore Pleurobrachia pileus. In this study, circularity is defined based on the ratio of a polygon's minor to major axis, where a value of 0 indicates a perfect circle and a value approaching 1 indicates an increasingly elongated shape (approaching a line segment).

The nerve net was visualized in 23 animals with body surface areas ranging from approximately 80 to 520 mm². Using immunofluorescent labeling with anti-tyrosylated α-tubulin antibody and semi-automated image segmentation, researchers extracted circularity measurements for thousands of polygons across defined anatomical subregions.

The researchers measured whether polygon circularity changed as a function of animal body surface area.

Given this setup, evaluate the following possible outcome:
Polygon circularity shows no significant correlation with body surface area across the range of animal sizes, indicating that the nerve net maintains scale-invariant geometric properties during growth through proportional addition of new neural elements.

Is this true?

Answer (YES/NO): YES